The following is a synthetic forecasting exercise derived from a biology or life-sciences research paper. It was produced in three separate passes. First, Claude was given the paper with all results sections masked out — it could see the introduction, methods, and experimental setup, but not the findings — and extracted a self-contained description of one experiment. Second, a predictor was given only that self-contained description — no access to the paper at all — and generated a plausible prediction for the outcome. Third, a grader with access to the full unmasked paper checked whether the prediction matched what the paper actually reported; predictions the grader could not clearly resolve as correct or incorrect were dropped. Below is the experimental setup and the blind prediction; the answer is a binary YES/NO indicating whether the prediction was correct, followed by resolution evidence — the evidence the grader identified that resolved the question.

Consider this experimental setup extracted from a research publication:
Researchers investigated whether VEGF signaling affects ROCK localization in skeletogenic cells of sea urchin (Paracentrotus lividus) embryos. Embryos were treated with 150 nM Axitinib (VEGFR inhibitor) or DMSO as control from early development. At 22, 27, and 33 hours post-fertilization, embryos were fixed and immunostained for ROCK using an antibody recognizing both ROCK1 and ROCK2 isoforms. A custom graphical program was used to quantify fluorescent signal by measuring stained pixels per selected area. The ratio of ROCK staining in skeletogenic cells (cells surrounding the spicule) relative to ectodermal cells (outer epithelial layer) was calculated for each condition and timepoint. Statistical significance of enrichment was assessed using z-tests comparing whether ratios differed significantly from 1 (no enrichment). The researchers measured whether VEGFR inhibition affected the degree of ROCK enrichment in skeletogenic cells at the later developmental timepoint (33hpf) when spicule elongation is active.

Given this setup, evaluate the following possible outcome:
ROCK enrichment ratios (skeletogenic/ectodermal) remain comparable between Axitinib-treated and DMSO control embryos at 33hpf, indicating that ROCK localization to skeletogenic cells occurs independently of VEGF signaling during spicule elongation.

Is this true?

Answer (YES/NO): NO